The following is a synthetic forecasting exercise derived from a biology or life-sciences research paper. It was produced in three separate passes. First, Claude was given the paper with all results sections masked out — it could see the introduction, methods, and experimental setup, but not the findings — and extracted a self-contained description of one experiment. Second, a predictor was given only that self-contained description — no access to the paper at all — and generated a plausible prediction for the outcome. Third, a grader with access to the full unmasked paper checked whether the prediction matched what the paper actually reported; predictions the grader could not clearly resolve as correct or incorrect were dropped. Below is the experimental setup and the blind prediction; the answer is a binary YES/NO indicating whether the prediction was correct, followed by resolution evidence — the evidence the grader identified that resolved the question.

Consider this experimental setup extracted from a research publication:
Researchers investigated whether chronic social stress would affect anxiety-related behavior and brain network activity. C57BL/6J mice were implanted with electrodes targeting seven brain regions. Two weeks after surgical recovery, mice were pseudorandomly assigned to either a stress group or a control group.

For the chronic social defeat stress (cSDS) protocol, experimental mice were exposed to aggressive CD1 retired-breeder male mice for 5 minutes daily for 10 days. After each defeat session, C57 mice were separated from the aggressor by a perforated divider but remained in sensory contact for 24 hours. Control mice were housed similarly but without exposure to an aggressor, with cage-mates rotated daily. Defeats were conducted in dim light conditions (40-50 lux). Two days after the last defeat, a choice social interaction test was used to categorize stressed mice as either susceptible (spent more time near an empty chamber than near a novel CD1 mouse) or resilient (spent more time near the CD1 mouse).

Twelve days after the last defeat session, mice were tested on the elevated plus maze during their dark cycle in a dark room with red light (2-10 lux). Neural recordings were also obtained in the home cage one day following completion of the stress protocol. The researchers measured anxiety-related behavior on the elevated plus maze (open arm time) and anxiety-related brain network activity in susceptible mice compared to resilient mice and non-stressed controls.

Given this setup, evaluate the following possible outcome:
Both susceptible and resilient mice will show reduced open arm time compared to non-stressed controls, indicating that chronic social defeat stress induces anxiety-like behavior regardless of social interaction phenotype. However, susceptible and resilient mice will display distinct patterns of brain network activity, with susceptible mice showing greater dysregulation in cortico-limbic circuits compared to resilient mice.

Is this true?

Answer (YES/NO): NO